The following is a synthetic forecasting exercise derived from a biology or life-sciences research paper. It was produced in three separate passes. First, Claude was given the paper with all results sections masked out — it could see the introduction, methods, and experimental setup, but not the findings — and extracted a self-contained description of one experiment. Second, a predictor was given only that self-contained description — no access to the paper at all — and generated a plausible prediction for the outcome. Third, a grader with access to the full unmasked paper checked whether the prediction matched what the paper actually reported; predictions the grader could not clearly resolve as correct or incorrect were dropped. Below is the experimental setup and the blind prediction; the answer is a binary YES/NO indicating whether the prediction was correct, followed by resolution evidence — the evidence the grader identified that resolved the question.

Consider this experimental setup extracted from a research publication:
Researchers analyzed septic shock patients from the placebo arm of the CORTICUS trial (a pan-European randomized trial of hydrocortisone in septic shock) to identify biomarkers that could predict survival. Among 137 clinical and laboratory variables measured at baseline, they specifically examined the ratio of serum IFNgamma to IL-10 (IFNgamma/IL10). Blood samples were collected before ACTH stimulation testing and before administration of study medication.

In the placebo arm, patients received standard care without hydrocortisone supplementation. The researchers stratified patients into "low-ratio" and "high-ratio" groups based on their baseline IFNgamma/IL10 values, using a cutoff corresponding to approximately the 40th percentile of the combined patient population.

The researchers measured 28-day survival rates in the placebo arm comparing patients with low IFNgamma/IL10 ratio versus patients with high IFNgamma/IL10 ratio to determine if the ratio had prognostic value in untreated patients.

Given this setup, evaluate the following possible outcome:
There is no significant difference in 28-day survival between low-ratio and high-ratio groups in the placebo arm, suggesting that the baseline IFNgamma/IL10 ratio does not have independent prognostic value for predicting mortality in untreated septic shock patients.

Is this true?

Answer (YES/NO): NO